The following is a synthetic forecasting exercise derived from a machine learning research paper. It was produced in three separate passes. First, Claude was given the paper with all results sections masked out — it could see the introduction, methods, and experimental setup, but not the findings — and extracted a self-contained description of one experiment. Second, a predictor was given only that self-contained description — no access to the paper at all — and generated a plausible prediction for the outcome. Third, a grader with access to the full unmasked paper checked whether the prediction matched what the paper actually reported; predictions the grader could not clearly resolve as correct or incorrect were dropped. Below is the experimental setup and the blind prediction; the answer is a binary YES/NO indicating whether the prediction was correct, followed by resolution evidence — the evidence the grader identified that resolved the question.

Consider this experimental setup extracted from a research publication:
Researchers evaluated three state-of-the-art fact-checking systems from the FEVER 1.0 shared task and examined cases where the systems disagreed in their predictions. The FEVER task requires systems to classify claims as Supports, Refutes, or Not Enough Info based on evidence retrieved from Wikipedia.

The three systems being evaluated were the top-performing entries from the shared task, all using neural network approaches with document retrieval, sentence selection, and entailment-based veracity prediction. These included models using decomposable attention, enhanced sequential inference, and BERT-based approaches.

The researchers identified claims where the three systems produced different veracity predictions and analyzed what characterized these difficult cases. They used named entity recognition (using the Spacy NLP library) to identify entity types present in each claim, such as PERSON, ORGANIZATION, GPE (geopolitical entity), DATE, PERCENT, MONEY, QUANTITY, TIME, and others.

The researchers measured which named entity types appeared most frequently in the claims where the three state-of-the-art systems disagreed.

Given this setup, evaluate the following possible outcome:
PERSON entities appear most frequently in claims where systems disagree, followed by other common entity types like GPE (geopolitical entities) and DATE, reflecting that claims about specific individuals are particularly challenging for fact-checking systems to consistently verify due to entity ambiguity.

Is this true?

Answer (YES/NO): NO